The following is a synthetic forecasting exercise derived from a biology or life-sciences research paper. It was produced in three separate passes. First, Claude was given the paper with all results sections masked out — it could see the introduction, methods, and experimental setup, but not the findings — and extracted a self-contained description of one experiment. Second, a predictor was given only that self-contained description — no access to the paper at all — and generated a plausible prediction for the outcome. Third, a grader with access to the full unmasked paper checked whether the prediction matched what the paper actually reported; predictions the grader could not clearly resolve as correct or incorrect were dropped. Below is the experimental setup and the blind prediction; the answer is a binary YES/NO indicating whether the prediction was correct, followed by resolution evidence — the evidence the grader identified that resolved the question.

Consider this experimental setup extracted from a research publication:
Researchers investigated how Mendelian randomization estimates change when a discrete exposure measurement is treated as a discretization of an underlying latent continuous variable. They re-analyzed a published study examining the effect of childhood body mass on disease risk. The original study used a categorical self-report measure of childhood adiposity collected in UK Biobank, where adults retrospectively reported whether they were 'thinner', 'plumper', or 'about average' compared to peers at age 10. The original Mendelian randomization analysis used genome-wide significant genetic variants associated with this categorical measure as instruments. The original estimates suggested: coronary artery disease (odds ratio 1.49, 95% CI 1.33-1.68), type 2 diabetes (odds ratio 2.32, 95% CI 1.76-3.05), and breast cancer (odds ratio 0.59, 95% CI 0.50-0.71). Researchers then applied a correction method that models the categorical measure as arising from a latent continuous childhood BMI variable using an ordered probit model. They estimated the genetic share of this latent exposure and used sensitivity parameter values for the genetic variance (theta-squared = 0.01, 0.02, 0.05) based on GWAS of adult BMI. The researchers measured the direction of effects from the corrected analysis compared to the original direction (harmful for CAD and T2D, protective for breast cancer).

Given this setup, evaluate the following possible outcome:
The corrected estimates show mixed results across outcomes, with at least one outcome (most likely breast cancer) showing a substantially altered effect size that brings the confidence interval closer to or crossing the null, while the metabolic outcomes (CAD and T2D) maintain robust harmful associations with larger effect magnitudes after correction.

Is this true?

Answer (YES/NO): NO